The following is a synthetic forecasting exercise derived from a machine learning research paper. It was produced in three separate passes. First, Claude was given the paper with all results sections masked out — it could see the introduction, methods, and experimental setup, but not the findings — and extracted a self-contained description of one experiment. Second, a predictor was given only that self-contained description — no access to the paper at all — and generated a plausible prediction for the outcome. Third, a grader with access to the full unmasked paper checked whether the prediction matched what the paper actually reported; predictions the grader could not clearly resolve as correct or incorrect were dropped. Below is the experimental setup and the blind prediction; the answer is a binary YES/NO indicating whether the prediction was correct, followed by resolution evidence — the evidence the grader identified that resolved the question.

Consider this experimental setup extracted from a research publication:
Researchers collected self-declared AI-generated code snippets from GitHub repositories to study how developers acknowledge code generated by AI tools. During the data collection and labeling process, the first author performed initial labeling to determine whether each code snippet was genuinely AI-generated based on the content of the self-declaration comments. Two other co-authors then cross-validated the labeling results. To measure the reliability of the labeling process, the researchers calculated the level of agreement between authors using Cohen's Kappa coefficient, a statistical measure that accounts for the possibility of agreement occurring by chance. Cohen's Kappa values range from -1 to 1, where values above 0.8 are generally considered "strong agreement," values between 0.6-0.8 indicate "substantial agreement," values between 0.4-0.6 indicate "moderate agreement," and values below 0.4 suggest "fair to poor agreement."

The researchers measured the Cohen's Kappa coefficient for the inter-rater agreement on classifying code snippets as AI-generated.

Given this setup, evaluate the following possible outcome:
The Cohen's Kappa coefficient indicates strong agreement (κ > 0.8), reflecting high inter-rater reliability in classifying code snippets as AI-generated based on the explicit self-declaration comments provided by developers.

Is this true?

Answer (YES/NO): YES